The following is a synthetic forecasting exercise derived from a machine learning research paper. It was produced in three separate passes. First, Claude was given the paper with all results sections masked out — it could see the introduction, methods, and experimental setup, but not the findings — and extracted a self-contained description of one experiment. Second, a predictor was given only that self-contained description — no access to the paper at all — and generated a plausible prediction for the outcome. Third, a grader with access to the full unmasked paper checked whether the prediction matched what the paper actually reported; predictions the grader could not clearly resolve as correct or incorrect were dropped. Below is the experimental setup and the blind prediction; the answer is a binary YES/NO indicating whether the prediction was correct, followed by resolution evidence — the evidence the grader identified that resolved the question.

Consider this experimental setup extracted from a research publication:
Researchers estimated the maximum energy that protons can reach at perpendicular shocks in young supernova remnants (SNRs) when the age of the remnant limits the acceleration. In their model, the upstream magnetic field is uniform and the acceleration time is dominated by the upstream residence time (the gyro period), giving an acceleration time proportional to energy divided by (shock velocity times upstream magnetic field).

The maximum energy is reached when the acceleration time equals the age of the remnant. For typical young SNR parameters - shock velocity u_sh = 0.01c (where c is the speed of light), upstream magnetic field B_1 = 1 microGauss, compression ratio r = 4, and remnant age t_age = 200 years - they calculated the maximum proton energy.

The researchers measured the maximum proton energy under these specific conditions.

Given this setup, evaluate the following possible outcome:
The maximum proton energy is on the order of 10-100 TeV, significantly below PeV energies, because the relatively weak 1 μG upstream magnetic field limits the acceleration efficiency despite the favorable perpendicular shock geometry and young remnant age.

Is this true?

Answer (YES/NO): NO